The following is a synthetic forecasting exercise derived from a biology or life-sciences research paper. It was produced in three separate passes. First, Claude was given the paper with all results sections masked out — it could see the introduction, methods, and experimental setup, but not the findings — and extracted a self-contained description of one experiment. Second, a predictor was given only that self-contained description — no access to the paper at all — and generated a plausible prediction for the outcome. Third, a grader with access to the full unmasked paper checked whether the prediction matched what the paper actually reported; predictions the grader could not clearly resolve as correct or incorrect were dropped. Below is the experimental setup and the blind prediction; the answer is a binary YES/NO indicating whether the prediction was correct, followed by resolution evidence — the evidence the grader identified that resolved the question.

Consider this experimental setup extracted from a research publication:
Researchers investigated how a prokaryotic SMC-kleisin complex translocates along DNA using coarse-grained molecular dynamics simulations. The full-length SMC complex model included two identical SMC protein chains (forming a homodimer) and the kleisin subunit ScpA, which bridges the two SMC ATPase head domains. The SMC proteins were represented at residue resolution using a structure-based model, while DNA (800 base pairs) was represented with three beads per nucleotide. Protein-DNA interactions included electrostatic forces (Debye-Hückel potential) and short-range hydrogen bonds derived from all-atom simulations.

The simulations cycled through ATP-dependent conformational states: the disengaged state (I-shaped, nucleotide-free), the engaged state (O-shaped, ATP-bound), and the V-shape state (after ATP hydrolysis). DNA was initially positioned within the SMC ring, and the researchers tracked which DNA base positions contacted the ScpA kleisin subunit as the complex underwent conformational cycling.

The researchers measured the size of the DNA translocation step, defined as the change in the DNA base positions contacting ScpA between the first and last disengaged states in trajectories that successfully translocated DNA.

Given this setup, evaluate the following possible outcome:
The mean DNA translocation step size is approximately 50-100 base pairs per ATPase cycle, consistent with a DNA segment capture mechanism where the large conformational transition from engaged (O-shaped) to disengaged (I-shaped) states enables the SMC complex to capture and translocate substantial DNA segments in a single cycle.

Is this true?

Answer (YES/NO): NO